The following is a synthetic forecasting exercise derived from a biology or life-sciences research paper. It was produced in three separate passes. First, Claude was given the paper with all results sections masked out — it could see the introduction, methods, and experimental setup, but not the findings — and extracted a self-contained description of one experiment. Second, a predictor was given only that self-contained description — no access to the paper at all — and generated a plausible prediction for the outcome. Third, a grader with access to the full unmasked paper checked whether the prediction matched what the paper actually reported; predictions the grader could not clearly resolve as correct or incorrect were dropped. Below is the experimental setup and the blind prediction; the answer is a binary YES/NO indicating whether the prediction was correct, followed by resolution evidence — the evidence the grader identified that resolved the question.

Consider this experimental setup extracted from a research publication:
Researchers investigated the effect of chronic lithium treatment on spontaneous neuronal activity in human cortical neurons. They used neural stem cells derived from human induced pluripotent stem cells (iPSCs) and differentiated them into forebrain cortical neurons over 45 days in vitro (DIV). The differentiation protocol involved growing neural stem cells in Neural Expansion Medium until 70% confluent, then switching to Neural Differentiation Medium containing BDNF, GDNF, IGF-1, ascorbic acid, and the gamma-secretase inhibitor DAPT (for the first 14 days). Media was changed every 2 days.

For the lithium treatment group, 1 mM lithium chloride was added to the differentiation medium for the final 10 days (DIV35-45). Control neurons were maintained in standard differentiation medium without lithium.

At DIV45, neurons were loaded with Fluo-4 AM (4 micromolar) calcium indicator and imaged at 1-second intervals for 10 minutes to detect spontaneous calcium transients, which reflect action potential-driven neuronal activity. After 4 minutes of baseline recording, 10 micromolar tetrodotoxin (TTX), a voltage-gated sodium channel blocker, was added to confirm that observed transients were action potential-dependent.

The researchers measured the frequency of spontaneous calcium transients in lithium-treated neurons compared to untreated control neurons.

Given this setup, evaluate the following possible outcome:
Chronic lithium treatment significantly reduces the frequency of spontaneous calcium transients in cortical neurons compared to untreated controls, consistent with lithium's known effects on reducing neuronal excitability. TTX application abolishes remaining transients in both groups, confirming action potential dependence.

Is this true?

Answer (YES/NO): YES